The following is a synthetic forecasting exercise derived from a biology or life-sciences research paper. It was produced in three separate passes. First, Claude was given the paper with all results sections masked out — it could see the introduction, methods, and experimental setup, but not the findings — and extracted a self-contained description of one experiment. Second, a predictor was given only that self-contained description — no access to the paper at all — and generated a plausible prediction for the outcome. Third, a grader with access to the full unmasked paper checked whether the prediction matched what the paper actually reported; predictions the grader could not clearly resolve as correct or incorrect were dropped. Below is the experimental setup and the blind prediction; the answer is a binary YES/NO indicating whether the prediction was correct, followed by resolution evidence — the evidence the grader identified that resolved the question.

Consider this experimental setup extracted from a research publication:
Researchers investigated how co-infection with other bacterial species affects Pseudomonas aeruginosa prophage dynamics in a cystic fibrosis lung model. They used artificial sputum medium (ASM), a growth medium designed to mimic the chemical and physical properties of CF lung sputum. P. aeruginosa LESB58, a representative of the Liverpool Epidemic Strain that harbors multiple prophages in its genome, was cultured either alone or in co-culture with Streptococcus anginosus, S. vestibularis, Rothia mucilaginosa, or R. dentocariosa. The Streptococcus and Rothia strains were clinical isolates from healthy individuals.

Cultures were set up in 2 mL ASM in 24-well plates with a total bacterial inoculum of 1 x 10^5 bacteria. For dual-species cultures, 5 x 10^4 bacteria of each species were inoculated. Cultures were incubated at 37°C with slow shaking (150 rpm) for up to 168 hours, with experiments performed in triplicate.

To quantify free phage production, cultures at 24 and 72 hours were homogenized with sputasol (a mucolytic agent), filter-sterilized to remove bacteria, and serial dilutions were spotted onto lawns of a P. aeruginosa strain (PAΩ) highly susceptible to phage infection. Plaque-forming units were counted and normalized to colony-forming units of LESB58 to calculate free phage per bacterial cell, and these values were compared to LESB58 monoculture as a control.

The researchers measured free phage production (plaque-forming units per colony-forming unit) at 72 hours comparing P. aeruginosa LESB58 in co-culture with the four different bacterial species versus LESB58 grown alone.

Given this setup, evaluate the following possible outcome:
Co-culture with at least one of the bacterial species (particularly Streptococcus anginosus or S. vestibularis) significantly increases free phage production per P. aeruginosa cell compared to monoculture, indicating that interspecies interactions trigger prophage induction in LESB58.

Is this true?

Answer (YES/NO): NO